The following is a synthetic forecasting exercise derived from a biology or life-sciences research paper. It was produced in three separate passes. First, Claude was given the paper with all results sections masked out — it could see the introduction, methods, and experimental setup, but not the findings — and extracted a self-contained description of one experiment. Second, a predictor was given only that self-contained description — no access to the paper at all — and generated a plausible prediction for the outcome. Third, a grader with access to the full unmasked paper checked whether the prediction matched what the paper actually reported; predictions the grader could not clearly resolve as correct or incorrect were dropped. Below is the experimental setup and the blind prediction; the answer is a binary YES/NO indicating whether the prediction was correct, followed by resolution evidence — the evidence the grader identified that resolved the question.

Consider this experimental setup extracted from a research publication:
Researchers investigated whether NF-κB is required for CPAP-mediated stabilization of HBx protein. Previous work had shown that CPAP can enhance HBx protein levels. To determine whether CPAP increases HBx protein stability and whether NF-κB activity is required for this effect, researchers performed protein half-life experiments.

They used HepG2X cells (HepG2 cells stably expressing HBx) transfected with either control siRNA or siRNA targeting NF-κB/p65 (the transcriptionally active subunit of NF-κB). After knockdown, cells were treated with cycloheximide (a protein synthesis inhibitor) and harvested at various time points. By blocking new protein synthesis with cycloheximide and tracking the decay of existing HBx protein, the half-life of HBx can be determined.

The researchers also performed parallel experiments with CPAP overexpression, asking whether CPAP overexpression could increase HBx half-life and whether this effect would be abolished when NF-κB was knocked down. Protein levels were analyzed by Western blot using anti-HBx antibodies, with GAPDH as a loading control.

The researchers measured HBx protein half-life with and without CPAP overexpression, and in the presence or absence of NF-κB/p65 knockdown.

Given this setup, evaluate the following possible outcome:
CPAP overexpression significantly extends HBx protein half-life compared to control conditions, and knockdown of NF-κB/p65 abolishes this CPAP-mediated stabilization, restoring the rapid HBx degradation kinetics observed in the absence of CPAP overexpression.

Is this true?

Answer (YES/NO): YES